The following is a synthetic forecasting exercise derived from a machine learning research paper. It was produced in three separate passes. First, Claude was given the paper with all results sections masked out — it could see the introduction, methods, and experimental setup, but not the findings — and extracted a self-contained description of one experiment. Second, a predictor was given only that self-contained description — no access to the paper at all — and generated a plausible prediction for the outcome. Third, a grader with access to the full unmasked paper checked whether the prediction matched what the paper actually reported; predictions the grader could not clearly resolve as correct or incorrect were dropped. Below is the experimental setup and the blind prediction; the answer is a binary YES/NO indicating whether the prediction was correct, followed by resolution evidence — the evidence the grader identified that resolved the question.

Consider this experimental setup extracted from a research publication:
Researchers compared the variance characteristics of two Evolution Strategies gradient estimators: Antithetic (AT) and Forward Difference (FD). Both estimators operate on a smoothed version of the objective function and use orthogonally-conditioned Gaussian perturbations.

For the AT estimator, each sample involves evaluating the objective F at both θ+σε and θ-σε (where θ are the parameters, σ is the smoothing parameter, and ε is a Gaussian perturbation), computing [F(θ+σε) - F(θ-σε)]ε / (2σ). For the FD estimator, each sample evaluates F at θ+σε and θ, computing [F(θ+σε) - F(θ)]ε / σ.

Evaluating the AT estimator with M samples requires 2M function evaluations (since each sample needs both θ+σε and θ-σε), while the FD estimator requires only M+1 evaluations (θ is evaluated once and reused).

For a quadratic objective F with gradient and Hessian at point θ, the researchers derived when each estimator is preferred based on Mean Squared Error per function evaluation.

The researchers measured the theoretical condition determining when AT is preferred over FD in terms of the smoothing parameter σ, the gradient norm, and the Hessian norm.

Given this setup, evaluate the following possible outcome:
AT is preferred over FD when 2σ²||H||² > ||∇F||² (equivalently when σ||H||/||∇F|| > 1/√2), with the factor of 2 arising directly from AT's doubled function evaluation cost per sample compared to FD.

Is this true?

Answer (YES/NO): NO